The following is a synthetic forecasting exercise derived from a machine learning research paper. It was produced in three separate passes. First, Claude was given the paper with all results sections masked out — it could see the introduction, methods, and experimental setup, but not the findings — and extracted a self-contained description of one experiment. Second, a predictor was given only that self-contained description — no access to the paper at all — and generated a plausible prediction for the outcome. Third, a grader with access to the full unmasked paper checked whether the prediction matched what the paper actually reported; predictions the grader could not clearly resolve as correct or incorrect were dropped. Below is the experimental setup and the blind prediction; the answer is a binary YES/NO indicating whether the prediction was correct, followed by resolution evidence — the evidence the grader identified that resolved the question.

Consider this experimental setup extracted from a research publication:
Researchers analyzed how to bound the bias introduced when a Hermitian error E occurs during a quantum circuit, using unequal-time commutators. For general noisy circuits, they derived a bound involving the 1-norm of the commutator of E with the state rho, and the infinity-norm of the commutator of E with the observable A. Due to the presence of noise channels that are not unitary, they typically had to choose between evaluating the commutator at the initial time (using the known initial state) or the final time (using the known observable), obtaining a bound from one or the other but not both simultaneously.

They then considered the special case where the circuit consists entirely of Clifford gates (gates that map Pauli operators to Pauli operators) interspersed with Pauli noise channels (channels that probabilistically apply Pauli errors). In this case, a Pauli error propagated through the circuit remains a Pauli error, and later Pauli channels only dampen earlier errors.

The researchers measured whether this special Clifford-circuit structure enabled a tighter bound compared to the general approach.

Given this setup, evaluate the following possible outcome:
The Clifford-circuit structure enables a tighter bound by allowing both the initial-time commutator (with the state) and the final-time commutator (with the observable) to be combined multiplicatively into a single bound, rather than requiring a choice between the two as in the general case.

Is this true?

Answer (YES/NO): YES